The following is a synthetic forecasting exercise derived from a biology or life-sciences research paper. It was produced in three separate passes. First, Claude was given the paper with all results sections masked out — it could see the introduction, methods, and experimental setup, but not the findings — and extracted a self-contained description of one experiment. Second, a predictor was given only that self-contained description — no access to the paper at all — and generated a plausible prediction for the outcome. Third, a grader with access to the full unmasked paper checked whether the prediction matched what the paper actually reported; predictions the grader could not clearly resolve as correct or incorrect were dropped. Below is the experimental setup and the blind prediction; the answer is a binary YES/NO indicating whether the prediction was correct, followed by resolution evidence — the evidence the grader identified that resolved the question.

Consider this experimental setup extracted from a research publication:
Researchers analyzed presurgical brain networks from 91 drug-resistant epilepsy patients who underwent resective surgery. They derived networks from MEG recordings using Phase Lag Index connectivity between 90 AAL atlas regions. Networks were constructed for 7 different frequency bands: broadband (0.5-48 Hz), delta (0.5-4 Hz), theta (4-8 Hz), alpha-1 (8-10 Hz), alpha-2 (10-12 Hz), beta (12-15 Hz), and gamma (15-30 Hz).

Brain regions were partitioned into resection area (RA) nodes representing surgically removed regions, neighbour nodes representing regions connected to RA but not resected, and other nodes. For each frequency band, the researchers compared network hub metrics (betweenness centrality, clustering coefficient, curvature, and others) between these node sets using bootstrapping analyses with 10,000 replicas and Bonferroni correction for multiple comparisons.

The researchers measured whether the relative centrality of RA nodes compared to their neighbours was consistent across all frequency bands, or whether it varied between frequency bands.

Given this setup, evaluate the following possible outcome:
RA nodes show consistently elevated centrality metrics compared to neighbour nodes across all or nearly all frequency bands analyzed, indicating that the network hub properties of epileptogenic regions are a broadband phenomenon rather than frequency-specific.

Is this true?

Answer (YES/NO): NO